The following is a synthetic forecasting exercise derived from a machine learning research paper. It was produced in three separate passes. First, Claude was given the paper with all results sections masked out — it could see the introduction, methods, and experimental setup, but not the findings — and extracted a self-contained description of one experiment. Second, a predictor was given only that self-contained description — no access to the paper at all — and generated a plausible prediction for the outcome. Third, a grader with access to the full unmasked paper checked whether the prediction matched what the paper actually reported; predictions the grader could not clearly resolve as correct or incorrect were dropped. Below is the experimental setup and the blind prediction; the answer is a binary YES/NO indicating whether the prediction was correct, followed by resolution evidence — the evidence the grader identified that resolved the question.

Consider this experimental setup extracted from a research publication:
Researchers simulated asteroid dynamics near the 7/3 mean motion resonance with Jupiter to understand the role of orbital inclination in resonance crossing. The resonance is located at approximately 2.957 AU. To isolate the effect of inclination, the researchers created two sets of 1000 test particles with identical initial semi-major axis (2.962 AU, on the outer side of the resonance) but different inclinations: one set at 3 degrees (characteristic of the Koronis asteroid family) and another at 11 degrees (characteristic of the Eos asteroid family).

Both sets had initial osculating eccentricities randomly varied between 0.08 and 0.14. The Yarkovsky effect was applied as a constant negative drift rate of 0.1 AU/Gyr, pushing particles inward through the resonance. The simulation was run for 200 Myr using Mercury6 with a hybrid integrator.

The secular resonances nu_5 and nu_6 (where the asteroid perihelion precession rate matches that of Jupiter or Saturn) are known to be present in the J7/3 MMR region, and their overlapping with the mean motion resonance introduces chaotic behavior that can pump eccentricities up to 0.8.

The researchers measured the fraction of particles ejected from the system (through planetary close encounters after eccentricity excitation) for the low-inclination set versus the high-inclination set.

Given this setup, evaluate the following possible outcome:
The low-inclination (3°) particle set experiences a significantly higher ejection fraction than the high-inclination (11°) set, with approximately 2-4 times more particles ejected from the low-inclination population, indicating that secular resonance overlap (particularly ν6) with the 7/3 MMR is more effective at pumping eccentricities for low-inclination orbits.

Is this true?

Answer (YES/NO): NO